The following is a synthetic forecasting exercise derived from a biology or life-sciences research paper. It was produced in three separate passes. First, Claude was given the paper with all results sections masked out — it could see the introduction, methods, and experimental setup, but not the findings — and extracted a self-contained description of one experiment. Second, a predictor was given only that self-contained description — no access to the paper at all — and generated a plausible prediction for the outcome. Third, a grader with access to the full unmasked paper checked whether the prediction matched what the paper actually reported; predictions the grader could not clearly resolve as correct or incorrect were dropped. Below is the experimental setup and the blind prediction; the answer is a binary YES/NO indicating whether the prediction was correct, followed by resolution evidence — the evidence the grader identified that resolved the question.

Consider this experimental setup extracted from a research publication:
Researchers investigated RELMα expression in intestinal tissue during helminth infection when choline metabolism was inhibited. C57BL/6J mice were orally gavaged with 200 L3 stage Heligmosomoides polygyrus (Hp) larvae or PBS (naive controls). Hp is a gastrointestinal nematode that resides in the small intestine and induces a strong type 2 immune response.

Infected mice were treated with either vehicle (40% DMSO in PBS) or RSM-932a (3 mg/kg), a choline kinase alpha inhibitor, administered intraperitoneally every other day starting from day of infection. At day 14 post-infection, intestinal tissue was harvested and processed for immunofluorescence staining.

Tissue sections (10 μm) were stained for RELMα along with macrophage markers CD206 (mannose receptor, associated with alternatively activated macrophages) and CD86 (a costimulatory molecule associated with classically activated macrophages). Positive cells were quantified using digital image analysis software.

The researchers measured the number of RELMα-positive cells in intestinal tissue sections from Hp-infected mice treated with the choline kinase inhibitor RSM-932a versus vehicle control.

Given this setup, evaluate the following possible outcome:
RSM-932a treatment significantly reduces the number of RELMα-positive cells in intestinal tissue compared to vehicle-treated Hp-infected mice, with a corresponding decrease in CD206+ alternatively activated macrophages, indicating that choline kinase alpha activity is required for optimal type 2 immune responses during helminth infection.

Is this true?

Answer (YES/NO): YES